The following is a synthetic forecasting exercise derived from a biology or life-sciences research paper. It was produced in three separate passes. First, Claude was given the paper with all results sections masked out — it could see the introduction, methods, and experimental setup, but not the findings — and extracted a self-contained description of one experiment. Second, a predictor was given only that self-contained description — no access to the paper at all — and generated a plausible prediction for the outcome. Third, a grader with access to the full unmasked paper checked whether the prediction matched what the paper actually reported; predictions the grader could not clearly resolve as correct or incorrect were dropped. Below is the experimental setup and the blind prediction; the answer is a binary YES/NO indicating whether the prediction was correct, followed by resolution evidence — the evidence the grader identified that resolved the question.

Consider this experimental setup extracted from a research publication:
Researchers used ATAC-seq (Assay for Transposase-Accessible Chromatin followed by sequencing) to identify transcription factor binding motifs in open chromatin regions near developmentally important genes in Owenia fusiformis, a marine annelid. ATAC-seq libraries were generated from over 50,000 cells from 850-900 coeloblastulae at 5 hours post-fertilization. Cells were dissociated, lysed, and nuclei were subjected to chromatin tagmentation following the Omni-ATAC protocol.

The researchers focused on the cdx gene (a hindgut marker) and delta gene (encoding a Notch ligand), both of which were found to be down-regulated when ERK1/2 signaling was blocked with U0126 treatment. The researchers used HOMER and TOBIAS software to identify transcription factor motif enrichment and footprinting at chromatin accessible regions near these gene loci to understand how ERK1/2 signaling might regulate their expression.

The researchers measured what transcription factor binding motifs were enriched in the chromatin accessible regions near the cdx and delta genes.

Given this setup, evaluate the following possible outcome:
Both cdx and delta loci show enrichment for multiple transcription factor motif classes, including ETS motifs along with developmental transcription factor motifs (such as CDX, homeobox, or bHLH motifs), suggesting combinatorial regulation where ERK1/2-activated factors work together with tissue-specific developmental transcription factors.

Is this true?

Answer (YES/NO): NO